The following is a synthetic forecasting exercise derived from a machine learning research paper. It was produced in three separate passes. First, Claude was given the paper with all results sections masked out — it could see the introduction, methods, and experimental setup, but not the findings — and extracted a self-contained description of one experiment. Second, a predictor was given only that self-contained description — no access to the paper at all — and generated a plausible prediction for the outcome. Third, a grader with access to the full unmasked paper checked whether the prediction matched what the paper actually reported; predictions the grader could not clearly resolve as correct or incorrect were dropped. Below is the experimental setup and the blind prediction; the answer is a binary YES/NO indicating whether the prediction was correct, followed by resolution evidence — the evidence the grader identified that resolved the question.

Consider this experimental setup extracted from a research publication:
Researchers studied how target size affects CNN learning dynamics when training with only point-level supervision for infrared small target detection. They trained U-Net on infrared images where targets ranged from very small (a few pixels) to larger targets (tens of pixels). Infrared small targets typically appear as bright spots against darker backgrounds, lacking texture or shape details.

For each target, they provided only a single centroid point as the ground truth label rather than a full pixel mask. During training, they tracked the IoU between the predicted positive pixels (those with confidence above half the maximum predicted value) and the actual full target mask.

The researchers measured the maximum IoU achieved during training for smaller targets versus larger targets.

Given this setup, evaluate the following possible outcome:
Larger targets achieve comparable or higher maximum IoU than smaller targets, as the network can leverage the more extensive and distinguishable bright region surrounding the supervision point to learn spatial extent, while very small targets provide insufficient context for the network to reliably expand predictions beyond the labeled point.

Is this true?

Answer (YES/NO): NO